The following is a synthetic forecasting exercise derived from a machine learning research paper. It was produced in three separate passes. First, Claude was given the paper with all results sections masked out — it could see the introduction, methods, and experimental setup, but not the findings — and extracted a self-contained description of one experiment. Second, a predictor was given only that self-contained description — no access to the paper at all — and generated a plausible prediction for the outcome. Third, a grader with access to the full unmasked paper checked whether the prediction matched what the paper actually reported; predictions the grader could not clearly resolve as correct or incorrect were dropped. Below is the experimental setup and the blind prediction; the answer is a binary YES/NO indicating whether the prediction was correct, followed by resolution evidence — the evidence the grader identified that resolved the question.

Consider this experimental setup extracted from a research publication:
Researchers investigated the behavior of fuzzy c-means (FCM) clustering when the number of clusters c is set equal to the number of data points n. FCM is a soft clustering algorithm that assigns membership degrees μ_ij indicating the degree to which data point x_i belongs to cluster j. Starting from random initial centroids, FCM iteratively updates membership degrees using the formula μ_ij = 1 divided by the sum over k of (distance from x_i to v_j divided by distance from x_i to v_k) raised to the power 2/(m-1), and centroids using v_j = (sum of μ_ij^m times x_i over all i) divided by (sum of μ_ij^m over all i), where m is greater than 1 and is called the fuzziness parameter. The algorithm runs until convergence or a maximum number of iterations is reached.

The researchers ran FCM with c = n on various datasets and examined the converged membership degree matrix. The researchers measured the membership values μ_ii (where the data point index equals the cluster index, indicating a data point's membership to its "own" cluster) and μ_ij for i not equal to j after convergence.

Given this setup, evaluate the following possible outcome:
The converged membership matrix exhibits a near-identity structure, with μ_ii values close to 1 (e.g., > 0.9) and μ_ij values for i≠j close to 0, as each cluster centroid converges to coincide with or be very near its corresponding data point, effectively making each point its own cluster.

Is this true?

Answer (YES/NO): YES